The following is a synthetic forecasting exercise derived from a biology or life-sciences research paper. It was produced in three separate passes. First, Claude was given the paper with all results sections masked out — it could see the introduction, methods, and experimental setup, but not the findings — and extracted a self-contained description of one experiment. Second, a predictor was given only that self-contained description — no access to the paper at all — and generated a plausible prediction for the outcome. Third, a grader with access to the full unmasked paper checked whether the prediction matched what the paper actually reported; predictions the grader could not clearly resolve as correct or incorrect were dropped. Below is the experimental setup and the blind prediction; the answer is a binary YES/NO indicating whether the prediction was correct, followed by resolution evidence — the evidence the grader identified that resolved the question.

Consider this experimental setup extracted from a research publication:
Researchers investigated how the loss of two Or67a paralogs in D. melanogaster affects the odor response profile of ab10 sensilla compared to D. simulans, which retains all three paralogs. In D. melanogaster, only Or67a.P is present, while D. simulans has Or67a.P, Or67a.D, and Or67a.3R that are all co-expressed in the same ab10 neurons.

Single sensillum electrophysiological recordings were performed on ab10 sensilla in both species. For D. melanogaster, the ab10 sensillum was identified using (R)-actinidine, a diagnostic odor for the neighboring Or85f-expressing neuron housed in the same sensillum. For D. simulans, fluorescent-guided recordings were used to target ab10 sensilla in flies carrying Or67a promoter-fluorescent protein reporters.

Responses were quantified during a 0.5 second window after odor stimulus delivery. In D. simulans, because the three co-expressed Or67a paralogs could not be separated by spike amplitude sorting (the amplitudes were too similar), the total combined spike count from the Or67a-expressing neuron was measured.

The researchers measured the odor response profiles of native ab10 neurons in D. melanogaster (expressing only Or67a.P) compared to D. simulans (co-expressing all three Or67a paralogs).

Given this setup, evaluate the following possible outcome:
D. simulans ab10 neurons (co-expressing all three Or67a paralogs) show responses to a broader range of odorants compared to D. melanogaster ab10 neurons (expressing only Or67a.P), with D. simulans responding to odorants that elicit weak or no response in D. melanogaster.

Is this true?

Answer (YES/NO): YES